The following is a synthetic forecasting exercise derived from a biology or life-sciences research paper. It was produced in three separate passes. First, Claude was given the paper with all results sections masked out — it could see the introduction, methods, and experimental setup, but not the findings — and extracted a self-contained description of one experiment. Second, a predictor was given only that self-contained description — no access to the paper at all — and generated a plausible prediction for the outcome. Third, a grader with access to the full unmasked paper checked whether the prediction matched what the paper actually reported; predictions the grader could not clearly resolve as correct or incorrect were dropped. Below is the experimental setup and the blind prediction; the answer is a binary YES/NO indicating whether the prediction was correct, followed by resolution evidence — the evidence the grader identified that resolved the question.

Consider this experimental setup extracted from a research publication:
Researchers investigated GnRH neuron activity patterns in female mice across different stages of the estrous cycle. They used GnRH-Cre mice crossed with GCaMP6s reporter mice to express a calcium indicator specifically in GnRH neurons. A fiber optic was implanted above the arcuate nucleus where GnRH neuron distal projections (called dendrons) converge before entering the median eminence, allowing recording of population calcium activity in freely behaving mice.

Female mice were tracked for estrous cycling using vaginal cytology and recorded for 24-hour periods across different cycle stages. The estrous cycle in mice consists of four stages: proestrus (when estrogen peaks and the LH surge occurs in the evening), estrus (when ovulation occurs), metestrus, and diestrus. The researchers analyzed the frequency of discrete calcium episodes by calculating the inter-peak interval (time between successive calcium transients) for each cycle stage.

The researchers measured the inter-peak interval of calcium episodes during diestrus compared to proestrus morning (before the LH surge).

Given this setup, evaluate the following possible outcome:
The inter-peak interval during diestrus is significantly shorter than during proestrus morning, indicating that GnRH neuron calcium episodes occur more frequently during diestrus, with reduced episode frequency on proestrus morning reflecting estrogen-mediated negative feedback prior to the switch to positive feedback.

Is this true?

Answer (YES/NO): NO